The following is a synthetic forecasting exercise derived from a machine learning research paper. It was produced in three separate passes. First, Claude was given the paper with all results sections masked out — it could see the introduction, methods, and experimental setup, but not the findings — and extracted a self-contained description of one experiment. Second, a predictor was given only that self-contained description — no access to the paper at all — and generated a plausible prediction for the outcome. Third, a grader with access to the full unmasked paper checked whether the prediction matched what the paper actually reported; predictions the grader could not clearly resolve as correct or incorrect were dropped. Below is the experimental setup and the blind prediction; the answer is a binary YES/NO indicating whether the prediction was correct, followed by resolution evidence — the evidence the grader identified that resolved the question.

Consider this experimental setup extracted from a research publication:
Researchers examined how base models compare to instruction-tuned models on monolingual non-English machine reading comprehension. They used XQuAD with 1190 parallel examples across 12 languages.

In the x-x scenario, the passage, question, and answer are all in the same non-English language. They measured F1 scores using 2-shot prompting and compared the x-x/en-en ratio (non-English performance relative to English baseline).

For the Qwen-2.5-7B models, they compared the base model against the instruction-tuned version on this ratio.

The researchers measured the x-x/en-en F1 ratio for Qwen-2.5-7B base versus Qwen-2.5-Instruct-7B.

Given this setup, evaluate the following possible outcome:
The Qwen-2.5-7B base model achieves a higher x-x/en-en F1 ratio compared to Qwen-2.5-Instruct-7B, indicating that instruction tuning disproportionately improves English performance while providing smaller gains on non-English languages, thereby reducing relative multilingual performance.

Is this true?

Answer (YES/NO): YES